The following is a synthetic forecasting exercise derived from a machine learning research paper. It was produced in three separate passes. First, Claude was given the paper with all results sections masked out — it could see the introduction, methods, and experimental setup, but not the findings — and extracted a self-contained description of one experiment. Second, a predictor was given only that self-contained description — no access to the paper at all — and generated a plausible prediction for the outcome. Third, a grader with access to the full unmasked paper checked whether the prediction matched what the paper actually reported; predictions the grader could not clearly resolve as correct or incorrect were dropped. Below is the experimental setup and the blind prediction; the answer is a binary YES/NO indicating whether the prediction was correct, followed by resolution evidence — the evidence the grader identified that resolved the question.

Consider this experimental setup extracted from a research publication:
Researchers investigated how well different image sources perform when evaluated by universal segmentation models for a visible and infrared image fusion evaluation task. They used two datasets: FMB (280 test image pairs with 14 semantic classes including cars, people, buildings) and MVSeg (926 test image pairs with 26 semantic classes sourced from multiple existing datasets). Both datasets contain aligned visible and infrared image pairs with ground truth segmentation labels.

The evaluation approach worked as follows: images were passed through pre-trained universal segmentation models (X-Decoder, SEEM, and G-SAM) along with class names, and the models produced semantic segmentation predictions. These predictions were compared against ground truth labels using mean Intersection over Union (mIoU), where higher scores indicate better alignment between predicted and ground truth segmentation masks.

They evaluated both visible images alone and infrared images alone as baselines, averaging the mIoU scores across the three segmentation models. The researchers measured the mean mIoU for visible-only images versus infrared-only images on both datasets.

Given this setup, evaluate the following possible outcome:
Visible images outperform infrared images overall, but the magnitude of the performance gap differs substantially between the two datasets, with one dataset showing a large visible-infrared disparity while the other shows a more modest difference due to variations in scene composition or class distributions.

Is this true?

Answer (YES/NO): YES